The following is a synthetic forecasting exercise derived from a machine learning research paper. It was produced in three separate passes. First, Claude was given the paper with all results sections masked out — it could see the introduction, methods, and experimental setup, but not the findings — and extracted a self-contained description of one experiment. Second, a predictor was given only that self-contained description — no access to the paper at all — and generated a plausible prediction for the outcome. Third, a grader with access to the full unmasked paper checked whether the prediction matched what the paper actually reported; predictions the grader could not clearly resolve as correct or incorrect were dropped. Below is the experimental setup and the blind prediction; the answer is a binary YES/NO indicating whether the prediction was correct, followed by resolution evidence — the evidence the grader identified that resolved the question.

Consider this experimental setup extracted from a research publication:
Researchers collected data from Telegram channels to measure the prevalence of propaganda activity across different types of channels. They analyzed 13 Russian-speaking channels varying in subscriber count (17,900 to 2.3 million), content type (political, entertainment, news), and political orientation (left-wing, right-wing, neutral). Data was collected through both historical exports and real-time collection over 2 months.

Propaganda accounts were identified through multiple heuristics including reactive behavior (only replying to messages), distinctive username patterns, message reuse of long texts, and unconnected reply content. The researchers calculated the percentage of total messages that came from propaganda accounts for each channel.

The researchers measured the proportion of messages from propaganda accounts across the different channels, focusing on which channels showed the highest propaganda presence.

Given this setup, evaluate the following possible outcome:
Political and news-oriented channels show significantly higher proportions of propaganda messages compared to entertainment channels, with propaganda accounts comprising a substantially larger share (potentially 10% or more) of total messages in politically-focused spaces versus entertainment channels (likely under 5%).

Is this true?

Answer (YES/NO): NO